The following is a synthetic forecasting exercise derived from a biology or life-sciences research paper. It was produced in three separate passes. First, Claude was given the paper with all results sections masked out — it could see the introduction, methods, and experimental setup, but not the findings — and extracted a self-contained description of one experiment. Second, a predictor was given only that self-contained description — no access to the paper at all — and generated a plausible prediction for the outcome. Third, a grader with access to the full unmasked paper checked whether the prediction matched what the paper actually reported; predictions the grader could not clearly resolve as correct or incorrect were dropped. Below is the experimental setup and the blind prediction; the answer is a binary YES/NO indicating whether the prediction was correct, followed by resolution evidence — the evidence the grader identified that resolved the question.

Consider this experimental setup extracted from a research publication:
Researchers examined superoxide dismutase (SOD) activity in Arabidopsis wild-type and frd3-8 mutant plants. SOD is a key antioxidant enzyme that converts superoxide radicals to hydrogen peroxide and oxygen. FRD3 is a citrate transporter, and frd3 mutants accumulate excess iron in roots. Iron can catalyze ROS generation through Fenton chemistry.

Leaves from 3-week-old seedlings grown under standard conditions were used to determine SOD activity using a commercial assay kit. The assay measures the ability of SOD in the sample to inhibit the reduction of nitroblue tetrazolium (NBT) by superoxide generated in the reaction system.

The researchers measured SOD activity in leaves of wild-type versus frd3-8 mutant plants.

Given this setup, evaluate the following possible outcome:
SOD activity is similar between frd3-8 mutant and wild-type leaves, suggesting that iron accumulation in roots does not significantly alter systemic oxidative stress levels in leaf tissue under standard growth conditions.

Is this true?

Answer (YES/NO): NO